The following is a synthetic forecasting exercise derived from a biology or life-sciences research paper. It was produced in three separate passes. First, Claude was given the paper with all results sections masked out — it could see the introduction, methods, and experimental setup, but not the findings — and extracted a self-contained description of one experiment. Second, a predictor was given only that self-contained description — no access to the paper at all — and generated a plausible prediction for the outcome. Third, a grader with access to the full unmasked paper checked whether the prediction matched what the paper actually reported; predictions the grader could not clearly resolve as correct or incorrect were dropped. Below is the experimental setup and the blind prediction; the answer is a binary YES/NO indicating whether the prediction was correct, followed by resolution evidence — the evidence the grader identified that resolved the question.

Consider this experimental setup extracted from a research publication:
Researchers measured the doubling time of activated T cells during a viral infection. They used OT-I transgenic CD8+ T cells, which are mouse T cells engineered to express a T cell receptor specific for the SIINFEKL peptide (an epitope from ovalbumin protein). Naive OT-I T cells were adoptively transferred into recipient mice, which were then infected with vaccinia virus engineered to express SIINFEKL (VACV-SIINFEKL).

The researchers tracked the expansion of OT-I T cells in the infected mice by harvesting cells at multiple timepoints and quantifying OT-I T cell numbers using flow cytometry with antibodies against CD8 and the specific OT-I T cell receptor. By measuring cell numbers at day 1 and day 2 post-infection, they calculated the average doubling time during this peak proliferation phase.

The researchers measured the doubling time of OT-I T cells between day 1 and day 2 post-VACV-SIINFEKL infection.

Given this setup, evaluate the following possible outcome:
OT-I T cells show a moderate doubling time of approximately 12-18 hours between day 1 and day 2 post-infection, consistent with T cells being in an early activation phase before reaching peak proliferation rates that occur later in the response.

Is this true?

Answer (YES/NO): NO